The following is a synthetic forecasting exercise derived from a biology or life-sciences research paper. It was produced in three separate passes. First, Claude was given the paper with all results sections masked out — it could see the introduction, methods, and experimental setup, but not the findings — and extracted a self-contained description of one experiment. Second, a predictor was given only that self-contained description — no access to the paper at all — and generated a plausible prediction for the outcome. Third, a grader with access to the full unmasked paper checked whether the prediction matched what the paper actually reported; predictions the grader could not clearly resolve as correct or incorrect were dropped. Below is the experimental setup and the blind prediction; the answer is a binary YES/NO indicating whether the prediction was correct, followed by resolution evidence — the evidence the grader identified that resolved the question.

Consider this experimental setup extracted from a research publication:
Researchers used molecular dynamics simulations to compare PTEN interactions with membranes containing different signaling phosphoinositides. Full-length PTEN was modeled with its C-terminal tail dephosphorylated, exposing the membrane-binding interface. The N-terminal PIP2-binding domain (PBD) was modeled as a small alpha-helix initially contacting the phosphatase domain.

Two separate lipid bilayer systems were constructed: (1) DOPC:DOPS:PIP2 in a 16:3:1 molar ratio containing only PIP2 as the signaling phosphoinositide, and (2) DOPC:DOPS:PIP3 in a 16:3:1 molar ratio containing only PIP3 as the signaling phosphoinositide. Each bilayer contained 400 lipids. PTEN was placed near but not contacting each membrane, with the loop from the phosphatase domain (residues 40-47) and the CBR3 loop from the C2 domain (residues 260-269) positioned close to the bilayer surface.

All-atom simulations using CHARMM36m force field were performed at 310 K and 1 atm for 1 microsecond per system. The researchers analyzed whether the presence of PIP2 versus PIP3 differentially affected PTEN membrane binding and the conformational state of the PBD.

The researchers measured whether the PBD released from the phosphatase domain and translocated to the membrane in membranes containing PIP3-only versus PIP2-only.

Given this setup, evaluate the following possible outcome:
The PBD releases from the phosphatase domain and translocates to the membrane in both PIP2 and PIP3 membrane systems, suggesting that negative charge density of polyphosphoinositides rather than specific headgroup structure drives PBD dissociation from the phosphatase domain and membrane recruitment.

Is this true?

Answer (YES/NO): NO